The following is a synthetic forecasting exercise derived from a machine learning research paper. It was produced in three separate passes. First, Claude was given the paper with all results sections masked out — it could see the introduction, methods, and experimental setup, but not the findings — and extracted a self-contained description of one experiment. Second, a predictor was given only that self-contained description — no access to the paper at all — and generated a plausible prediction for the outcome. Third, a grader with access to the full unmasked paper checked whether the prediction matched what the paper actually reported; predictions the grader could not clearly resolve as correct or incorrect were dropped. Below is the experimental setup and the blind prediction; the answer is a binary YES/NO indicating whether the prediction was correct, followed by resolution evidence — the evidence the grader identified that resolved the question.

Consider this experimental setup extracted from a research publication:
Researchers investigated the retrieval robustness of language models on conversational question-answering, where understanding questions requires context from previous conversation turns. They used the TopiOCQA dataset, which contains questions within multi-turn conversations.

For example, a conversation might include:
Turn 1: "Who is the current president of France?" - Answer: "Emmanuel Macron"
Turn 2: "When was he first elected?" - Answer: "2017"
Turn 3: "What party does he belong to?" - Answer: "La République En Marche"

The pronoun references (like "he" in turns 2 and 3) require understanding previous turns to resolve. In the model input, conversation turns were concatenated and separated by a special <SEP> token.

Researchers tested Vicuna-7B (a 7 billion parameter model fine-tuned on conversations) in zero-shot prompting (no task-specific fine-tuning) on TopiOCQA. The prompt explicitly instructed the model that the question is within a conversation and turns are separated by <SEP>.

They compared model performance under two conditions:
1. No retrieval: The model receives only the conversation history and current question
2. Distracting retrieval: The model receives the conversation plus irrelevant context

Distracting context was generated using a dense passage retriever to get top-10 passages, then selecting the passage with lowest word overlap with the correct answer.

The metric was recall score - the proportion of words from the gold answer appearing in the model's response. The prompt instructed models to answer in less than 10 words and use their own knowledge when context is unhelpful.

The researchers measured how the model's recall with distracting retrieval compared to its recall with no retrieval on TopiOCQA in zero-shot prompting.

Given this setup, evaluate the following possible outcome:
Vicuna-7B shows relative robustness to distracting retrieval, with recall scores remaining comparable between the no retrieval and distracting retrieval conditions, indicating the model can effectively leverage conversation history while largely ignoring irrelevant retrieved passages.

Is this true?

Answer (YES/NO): NO